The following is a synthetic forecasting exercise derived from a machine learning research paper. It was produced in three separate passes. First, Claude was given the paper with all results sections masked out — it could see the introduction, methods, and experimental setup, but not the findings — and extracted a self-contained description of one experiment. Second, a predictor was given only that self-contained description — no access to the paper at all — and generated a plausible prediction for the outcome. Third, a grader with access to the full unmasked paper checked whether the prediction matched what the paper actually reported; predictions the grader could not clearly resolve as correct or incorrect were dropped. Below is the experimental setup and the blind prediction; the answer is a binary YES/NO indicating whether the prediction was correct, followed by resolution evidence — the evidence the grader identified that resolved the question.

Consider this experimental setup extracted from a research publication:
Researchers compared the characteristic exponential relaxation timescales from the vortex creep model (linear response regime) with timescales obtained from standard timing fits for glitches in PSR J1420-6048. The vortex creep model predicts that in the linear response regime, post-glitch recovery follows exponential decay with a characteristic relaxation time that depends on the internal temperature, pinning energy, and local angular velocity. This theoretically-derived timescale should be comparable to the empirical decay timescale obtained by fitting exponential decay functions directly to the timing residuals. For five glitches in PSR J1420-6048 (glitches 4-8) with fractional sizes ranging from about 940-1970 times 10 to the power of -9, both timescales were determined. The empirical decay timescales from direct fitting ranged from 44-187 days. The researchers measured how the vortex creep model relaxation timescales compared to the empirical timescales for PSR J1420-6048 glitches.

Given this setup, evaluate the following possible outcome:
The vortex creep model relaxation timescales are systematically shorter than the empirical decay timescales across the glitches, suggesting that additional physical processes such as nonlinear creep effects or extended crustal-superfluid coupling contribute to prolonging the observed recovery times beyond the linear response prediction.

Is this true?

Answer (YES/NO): NO